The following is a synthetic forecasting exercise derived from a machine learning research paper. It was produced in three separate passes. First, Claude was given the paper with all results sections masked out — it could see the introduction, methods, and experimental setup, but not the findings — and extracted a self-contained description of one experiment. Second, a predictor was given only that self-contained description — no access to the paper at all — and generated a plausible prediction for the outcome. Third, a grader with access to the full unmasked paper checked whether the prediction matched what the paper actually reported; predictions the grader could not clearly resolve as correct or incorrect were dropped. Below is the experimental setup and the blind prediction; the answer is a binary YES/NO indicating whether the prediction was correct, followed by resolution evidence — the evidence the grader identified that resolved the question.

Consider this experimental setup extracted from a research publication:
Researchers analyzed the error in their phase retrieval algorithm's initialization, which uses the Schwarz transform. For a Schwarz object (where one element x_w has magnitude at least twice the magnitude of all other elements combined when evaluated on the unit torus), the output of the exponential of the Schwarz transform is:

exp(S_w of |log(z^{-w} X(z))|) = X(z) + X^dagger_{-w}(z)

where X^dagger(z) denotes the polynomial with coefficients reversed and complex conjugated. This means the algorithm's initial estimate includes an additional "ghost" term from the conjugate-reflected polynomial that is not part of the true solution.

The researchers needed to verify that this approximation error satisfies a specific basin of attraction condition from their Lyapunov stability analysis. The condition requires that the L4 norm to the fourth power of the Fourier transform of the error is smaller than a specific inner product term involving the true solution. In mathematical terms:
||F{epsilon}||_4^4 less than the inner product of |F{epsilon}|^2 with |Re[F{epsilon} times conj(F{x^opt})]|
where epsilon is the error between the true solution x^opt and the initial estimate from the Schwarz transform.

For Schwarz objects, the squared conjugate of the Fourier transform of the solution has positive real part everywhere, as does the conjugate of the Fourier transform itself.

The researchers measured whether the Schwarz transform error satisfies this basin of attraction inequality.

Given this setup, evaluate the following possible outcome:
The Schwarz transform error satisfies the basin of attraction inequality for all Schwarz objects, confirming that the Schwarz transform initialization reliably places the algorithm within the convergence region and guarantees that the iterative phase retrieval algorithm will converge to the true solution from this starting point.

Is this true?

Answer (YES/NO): YES